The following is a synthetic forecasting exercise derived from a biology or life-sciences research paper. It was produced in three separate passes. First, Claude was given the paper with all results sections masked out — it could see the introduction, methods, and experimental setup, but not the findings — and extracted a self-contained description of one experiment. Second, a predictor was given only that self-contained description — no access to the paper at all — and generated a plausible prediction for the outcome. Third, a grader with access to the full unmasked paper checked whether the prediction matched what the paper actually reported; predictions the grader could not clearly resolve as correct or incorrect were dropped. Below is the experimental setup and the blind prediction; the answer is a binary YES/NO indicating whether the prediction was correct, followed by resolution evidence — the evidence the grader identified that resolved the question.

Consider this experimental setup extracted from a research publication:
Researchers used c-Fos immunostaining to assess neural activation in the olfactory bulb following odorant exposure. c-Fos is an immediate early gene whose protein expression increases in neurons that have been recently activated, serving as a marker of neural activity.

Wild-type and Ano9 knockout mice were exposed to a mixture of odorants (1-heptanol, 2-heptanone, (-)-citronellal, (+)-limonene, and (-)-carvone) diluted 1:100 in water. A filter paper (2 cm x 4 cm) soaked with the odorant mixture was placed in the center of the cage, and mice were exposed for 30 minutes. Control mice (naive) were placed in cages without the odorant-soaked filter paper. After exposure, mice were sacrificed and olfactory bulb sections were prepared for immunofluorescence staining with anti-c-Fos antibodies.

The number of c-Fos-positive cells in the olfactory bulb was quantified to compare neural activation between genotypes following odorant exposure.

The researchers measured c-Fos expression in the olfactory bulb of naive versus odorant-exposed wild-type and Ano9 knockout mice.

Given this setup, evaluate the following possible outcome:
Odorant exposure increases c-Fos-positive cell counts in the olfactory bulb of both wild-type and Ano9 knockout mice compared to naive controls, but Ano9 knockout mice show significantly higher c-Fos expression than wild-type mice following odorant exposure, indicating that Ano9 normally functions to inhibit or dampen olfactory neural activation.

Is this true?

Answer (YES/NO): NO